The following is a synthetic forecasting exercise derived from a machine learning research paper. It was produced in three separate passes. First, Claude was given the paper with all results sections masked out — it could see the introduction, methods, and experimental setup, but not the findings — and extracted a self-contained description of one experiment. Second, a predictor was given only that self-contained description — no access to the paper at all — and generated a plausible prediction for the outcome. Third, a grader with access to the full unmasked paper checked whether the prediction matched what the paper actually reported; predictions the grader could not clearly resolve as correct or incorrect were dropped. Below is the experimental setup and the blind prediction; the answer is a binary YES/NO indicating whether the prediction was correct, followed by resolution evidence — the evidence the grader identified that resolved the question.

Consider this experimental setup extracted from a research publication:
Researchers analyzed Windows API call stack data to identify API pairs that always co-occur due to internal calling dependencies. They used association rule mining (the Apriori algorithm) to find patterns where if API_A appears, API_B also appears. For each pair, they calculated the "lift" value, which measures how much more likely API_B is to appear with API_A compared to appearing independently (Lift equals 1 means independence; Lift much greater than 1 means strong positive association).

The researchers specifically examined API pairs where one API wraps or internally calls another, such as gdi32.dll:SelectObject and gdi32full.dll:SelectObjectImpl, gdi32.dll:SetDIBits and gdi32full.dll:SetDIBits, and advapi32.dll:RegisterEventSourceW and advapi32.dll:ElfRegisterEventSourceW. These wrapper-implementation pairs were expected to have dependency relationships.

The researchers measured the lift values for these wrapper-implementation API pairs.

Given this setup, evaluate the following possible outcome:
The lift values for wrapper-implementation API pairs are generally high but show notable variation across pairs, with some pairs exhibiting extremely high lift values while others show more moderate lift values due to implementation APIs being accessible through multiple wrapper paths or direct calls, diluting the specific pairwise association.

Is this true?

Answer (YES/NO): NO